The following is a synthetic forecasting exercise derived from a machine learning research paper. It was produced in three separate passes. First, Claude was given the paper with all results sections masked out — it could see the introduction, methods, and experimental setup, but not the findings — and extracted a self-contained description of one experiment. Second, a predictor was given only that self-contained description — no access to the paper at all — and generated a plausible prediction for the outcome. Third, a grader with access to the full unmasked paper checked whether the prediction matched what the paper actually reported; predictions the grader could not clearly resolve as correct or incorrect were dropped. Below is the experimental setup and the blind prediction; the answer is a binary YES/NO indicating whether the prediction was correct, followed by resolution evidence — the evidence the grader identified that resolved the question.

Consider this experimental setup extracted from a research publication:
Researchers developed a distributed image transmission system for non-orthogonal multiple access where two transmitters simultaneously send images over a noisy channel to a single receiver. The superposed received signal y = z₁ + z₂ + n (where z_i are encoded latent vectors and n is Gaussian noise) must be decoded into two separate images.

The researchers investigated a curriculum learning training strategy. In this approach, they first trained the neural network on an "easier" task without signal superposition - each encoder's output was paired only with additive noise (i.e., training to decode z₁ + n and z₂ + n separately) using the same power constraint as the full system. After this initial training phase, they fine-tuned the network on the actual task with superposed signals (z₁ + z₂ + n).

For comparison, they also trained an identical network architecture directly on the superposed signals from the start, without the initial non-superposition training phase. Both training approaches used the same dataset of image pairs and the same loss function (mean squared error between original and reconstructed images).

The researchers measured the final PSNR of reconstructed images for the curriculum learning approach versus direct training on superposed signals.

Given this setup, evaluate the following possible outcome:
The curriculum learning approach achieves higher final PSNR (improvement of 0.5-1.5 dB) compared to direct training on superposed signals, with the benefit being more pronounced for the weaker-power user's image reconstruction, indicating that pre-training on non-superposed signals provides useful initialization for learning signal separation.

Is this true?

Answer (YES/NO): NO